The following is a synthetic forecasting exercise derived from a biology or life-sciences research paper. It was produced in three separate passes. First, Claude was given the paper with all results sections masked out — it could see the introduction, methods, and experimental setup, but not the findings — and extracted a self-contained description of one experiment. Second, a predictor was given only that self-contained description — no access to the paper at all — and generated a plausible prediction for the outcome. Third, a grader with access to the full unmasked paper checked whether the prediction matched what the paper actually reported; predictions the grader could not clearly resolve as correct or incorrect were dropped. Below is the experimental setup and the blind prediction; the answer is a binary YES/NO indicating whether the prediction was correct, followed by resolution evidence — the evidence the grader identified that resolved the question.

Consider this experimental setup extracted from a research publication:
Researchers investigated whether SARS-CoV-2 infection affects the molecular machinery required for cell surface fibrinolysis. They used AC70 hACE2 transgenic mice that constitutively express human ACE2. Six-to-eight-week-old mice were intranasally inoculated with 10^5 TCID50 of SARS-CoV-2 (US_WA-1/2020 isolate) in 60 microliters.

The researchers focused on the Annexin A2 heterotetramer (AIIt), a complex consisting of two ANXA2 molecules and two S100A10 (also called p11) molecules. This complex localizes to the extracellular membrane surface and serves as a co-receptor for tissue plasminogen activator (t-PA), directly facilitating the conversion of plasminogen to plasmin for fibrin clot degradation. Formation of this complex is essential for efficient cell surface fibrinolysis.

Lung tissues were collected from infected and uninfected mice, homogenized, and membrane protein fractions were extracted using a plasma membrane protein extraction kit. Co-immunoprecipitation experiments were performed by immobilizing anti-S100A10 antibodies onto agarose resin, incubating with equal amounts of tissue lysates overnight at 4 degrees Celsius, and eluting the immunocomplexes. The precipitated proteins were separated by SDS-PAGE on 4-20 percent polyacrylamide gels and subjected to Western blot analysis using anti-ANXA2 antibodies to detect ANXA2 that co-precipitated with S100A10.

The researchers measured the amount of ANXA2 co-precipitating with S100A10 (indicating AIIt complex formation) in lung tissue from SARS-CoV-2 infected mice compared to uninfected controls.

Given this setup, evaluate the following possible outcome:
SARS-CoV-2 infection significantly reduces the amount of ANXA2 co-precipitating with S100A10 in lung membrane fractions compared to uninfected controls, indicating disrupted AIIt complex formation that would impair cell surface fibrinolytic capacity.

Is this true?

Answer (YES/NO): YES